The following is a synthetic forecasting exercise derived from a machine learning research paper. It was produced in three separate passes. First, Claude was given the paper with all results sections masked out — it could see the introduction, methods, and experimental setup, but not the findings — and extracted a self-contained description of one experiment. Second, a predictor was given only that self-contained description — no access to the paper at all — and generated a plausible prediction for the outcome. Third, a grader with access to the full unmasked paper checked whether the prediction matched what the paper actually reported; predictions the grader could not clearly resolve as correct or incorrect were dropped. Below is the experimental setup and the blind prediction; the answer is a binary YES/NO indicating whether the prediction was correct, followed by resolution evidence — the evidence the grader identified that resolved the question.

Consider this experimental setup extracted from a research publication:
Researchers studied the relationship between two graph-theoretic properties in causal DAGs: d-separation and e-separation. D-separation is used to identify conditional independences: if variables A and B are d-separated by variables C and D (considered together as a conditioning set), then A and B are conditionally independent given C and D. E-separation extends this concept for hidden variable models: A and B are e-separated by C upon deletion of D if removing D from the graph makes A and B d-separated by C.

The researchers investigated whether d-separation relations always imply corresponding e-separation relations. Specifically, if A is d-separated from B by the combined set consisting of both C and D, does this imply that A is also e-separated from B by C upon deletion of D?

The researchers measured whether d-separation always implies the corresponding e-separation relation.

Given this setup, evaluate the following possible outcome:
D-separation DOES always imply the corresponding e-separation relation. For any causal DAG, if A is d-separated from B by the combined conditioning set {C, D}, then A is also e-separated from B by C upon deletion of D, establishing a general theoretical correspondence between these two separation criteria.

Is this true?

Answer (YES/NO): YES